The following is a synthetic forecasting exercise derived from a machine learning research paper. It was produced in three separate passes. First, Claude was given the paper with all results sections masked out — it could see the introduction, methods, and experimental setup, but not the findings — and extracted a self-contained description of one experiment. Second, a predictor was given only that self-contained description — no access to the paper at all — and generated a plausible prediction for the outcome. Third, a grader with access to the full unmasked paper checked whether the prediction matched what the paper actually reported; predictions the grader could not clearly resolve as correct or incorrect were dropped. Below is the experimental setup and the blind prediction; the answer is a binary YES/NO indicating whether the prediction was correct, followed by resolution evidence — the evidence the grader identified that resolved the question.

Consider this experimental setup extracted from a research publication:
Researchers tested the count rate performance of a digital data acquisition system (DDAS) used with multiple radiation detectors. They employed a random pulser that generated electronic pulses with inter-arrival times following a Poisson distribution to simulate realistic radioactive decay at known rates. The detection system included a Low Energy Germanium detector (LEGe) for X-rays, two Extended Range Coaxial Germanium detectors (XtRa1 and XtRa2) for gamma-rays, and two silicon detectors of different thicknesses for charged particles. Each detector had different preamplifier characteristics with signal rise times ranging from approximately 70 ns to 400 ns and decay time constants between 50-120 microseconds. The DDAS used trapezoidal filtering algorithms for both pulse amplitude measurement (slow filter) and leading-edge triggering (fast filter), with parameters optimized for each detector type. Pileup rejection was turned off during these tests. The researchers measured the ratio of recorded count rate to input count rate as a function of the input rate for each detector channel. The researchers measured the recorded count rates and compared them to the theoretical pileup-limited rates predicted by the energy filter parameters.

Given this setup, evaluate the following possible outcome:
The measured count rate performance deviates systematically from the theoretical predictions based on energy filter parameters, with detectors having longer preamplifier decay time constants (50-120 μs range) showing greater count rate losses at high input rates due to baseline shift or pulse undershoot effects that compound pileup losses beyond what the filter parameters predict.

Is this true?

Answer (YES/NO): NO